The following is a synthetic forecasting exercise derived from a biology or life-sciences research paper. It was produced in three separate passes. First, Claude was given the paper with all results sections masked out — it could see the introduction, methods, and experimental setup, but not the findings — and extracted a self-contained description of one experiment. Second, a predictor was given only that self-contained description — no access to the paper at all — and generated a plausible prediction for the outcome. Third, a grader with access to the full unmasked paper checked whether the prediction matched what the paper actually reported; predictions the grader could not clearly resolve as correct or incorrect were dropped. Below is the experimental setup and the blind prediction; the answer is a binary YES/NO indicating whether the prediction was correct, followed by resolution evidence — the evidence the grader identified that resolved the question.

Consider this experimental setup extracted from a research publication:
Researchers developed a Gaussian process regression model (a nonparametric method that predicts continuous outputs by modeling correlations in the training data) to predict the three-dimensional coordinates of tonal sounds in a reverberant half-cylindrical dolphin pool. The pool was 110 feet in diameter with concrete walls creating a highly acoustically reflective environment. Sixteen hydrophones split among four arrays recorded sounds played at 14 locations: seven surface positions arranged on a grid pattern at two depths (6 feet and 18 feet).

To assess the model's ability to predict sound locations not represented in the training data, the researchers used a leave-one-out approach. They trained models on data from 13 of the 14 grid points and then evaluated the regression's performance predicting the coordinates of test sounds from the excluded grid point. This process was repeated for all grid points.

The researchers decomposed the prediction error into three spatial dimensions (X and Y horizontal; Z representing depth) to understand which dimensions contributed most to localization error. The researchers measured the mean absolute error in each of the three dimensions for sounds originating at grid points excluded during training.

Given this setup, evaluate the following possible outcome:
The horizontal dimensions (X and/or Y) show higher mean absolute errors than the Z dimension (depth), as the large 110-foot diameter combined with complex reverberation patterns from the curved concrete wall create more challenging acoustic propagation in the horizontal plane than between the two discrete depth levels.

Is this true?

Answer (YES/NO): NO